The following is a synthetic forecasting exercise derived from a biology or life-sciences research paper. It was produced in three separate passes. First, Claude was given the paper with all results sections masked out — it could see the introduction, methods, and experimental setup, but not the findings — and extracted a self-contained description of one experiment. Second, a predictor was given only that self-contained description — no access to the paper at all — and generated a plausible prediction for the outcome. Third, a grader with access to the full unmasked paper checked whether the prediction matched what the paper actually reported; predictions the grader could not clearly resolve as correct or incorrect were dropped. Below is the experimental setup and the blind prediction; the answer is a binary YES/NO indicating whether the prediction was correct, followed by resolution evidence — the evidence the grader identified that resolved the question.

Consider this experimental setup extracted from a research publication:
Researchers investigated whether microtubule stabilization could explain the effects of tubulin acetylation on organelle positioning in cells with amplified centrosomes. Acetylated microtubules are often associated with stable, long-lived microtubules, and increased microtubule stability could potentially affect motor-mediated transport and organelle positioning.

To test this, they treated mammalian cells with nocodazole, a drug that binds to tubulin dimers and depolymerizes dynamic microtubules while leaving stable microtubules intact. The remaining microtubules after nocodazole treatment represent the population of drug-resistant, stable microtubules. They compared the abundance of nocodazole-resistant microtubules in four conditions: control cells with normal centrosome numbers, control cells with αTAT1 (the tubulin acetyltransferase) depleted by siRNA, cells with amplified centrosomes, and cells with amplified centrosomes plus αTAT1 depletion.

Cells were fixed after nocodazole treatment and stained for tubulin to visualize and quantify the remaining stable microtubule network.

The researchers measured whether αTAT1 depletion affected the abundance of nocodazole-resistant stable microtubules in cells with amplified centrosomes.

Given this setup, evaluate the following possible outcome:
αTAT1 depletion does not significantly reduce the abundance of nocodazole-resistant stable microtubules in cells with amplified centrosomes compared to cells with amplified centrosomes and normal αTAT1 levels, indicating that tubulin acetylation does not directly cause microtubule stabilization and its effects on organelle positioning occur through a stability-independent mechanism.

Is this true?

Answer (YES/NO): YES